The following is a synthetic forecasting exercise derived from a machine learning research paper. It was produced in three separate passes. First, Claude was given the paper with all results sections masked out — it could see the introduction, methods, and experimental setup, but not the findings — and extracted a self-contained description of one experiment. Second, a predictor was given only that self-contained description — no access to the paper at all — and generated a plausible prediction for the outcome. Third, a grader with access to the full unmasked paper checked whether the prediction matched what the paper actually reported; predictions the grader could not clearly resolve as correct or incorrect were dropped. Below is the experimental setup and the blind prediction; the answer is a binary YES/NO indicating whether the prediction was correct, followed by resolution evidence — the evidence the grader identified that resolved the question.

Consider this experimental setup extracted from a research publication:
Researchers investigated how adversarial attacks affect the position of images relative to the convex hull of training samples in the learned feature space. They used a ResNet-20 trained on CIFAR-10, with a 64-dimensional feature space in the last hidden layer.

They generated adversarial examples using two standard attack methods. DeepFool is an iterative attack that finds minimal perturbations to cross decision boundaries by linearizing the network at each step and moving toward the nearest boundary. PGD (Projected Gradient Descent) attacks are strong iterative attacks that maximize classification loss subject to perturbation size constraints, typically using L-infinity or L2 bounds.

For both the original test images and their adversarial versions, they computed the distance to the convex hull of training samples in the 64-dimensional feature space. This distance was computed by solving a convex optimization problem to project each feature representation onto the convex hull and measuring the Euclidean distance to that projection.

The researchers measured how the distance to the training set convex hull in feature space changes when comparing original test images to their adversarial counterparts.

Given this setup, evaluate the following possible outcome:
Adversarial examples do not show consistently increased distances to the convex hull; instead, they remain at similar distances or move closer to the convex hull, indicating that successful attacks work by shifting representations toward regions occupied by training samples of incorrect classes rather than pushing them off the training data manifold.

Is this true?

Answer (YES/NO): YES